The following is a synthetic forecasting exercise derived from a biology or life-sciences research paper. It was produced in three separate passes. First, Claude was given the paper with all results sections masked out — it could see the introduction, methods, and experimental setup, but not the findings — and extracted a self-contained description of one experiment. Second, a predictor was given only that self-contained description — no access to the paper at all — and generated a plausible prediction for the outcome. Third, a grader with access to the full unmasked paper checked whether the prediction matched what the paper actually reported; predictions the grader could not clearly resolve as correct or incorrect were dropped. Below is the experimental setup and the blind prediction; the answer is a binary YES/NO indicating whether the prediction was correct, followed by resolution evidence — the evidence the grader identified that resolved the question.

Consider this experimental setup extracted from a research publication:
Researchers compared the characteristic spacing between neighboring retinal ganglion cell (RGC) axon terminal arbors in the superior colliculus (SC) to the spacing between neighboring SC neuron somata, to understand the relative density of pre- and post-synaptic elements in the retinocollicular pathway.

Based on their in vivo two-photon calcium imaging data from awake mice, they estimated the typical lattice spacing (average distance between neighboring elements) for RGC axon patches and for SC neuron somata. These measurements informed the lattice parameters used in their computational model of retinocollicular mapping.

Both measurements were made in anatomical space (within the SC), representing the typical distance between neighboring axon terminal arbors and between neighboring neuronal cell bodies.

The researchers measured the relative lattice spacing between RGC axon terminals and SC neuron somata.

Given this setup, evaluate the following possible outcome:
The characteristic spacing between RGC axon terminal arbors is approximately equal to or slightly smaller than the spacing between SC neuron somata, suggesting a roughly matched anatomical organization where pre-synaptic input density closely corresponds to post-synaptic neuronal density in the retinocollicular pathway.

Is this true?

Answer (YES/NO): NO